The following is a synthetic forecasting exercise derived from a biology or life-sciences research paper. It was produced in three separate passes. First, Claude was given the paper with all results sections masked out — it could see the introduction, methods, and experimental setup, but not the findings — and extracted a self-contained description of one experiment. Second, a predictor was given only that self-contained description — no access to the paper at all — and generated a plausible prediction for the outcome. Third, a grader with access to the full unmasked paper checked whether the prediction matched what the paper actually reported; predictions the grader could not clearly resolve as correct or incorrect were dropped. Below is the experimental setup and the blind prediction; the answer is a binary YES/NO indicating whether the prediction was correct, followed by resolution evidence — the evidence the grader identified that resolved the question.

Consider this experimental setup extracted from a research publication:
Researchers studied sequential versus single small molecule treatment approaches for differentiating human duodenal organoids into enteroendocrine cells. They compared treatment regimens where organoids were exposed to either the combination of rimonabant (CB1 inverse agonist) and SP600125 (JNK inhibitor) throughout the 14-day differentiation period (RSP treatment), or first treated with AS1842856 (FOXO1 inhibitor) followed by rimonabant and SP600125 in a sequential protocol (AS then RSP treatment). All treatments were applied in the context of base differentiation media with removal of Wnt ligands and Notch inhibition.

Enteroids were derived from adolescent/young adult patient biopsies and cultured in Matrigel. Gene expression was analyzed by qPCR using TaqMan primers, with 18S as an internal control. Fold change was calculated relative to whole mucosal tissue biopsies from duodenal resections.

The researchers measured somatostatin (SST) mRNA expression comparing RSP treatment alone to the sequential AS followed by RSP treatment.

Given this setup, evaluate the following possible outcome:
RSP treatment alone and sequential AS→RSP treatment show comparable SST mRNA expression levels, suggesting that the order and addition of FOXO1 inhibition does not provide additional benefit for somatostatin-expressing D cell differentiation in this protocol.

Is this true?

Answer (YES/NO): NO